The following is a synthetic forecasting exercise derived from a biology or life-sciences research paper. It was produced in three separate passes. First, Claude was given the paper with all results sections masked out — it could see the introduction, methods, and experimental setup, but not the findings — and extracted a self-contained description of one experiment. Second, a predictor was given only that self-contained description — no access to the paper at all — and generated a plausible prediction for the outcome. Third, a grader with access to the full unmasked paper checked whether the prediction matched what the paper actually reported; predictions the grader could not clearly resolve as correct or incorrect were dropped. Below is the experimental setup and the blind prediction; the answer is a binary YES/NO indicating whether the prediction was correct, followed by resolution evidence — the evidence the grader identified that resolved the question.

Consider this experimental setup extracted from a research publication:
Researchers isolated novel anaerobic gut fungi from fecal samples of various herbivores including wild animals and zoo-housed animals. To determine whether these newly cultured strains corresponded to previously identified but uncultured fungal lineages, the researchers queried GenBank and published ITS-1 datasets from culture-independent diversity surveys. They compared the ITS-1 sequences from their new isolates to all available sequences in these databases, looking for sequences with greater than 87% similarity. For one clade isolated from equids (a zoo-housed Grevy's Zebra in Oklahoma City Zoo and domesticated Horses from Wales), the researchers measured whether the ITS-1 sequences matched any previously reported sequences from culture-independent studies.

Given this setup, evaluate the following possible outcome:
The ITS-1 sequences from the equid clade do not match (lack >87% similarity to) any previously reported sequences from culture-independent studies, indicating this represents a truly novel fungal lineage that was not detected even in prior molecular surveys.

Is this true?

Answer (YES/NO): NO